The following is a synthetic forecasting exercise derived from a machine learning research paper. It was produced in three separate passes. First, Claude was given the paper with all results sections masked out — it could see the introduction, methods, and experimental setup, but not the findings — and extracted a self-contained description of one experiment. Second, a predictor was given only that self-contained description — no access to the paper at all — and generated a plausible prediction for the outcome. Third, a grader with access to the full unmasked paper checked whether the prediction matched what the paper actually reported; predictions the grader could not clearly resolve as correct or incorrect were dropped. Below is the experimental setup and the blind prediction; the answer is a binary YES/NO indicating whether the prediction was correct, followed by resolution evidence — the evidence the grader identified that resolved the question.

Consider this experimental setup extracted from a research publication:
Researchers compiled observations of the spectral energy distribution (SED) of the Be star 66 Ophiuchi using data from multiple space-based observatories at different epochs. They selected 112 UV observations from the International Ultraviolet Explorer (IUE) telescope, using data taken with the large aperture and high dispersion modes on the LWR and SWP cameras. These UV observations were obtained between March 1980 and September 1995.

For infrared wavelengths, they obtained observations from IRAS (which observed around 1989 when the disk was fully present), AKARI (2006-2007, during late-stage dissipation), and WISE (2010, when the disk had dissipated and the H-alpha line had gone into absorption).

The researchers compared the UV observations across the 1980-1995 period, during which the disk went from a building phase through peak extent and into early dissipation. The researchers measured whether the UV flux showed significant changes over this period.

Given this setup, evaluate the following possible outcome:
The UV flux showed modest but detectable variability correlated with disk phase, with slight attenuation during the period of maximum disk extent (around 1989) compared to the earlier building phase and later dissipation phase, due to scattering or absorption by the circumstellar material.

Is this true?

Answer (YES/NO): NO